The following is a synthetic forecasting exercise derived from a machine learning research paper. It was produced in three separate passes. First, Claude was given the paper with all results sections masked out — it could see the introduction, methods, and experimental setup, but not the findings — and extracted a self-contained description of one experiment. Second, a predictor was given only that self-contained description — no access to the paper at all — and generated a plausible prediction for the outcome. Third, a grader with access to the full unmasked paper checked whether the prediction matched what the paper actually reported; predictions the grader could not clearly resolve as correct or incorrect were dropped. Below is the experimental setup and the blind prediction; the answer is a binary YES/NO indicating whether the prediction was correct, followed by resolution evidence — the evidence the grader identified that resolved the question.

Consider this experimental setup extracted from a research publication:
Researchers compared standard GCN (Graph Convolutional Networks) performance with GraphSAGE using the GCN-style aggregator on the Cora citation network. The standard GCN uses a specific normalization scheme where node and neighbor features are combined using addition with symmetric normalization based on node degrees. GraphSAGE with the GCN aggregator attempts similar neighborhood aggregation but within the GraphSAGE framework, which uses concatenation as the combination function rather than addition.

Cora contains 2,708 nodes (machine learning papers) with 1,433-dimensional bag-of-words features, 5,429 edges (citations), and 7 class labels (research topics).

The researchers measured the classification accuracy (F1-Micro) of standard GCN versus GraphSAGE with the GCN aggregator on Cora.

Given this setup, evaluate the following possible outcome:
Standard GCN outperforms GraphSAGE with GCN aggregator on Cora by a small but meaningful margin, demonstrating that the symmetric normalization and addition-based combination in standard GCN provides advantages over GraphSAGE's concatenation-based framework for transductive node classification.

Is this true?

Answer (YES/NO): NO